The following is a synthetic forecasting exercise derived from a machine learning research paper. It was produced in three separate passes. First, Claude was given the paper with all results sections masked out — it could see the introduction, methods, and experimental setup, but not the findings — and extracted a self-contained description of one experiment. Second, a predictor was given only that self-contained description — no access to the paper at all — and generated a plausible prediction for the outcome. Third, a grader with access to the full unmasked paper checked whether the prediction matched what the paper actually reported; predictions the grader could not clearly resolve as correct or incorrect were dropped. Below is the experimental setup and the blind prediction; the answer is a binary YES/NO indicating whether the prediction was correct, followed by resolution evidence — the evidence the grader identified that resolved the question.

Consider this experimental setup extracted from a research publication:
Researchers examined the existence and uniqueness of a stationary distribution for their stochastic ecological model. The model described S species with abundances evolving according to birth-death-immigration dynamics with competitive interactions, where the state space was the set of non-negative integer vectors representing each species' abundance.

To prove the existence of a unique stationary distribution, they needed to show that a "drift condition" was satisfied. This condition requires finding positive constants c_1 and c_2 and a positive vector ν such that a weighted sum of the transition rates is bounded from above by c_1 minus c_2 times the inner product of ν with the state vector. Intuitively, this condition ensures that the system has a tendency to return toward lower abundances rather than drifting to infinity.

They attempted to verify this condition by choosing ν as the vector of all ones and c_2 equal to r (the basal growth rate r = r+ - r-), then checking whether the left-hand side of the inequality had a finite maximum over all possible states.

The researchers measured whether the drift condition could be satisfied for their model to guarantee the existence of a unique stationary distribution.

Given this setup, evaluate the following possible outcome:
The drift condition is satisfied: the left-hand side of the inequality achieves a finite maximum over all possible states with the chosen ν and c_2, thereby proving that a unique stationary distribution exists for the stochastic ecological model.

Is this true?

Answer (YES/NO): YES